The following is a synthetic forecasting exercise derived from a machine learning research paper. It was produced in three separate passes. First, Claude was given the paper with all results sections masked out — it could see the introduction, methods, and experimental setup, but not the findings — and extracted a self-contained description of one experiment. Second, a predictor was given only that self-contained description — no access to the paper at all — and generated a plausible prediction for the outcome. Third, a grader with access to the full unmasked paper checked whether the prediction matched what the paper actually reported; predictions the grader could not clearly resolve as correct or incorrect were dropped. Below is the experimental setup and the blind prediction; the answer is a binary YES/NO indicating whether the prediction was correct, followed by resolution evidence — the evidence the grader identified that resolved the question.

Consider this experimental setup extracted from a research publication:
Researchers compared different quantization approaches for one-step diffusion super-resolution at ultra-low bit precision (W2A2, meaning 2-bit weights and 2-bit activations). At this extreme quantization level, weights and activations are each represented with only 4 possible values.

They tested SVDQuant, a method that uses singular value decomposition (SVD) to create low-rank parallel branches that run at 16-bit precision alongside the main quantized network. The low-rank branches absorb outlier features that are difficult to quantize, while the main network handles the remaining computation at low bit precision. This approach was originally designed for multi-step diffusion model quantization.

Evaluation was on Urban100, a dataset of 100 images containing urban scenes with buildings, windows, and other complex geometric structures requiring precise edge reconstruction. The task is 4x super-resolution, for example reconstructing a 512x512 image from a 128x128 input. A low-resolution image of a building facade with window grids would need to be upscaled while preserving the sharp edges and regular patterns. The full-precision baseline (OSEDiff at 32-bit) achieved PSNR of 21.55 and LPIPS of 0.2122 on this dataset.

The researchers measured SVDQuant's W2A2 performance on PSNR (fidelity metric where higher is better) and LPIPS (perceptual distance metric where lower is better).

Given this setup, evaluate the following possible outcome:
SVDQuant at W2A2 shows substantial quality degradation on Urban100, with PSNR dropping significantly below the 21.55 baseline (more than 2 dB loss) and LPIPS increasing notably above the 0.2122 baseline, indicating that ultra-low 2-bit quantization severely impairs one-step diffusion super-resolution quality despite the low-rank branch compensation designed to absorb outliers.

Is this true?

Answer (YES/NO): YES